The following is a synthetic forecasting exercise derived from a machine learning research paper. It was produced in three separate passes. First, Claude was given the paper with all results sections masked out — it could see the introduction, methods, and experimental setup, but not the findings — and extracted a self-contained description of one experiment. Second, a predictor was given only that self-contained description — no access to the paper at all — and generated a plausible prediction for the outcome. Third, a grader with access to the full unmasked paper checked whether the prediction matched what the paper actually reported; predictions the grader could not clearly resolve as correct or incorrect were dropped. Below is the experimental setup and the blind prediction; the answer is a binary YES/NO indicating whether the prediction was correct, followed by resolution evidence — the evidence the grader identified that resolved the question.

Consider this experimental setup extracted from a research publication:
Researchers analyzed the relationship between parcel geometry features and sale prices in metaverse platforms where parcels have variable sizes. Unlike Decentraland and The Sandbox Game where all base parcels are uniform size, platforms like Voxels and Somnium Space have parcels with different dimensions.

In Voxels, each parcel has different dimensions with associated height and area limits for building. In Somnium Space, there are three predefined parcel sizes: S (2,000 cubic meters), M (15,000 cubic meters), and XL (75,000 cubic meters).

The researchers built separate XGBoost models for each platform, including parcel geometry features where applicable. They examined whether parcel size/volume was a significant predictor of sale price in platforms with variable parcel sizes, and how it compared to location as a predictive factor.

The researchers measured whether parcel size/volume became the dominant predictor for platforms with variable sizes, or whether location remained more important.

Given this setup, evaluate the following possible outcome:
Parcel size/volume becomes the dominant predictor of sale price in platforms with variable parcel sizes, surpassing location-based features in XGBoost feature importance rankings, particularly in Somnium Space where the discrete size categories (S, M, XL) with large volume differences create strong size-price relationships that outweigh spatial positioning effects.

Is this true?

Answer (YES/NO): NO